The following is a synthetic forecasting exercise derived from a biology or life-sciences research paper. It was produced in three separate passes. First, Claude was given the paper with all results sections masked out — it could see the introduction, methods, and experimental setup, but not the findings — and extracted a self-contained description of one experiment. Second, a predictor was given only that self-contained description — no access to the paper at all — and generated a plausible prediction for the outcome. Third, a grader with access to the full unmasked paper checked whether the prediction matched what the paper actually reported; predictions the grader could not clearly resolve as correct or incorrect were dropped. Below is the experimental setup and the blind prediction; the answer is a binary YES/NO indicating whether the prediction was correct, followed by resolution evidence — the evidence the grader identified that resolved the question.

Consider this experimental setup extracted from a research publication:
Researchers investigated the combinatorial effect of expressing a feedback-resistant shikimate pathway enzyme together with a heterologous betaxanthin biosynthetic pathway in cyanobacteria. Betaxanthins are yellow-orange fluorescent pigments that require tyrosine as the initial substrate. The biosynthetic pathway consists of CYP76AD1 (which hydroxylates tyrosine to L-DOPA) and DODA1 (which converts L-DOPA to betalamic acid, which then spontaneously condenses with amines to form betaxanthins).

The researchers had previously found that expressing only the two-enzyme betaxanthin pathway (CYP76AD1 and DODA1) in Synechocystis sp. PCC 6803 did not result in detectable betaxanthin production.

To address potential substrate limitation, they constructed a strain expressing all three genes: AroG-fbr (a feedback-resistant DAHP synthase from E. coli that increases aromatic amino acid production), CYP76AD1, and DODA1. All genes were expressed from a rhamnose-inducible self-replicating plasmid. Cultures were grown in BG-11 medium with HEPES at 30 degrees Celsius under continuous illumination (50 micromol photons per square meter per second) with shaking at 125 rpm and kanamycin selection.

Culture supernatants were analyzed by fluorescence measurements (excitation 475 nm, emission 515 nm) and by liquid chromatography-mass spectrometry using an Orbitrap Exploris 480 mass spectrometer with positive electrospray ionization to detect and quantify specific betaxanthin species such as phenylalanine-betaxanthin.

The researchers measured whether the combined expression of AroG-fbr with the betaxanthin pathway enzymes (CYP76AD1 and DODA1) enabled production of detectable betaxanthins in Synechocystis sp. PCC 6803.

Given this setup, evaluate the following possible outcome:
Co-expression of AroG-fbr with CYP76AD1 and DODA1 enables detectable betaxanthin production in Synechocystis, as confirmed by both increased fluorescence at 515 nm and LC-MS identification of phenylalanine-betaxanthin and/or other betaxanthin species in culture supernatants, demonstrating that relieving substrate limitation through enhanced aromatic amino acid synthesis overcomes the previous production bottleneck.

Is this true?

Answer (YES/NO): YES